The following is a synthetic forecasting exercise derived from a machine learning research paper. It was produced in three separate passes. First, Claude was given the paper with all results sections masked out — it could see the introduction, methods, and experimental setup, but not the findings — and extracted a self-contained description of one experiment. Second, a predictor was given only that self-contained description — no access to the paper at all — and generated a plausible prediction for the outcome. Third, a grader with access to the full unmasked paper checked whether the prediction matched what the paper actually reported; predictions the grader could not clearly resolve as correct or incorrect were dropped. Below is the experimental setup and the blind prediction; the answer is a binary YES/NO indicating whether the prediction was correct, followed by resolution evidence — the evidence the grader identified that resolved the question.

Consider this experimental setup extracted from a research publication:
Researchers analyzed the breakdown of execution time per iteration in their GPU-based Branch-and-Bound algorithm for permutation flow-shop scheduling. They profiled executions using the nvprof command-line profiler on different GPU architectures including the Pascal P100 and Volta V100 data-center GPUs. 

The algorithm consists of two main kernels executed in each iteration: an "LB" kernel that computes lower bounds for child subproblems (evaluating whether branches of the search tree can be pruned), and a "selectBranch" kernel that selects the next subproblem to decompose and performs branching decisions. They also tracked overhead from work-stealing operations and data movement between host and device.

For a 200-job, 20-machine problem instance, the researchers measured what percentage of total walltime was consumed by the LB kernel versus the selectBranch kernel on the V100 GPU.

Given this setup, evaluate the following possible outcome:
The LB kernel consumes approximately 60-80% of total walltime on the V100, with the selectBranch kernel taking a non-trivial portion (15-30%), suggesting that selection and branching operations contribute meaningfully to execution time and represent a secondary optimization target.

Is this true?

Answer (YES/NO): NO